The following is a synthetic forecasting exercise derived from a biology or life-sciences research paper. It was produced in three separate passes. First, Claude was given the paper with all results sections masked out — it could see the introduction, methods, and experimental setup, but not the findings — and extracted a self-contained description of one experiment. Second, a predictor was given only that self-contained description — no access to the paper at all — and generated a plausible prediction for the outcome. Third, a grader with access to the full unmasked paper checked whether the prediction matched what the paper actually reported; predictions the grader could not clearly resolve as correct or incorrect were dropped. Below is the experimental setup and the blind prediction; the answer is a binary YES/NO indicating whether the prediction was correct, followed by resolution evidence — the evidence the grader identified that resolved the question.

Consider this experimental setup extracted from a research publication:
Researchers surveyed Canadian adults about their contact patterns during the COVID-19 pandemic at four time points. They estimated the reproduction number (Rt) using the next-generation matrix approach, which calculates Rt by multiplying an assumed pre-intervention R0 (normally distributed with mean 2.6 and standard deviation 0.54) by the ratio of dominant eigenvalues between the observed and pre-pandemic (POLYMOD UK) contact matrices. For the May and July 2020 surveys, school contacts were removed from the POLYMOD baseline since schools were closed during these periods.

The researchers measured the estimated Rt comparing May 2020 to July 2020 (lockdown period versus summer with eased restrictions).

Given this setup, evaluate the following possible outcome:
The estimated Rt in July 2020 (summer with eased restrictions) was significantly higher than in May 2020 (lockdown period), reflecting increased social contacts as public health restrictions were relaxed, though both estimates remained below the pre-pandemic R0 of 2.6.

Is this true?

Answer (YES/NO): NO